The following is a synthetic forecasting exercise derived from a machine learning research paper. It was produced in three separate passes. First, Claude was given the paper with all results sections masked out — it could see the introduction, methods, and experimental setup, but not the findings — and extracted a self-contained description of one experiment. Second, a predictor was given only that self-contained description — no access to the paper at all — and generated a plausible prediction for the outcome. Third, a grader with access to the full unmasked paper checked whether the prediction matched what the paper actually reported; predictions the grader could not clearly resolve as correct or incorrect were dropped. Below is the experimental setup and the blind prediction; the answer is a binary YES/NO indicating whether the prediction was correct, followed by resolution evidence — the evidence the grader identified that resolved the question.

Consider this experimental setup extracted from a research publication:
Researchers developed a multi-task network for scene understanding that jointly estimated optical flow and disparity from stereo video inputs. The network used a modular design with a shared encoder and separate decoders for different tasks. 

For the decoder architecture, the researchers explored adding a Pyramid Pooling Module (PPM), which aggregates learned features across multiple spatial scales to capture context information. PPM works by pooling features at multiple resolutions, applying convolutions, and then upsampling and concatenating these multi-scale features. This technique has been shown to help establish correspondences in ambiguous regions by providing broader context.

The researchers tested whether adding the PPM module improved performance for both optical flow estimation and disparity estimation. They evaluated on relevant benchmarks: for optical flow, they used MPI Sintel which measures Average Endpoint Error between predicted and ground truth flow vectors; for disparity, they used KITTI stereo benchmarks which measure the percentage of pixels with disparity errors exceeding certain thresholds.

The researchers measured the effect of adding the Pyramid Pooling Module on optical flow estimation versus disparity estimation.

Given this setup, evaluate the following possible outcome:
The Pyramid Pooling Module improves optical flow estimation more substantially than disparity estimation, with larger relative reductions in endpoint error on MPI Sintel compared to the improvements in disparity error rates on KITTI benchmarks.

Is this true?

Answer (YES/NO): NO